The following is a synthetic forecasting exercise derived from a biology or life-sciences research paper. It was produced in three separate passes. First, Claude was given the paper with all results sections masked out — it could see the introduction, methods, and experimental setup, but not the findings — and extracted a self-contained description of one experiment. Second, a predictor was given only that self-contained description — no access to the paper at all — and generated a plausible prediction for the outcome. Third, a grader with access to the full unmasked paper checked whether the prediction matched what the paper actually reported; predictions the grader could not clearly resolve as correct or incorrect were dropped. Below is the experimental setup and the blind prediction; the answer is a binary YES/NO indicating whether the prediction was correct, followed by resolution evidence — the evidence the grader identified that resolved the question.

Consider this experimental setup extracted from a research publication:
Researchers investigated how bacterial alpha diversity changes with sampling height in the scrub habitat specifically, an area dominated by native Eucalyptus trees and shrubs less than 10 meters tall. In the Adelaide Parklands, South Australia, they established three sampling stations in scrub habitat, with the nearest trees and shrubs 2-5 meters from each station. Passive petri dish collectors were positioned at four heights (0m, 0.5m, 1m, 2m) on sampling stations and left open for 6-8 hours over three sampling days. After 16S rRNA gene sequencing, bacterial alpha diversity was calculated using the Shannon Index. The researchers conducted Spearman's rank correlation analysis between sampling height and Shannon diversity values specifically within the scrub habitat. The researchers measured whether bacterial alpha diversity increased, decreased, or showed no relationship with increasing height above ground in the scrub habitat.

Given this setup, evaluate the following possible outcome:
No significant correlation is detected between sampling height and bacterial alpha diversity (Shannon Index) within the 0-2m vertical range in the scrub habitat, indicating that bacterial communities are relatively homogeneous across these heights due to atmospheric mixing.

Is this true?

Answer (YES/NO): NO